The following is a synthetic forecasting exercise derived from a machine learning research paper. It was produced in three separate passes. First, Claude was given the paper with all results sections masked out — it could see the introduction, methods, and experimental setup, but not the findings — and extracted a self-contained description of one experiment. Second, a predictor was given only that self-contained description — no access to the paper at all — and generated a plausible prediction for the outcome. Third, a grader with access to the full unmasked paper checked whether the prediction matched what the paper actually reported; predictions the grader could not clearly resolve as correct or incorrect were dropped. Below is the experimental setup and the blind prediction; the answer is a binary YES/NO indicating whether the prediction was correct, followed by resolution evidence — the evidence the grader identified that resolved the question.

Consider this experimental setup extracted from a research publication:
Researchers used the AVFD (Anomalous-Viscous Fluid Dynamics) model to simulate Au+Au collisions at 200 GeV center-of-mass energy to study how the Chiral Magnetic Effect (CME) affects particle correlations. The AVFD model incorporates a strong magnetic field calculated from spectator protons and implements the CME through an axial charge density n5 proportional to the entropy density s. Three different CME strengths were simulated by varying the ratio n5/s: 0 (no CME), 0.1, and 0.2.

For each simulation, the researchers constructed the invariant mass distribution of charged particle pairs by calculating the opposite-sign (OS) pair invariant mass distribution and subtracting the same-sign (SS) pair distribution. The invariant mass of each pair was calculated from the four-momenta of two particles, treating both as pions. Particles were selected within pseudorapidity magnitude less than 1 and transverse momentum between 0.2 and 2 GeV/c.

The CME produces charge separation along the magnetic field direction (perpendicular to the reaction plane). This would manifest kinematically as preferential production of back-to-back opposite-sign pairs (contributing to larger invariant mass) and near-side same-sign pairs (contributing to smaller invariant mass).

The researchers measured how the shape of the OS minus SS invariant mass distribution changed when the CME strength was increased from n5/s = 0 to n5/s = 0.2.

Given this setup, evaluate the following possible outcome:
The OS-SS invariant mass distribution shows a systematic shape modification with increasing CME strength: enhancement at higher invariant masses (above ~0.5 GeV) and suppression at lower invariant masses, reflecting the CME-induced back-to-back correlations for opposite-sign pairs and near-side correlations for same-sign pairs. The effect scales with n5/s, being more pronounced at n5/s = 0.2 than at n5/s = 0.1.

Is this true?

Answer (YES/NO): YES